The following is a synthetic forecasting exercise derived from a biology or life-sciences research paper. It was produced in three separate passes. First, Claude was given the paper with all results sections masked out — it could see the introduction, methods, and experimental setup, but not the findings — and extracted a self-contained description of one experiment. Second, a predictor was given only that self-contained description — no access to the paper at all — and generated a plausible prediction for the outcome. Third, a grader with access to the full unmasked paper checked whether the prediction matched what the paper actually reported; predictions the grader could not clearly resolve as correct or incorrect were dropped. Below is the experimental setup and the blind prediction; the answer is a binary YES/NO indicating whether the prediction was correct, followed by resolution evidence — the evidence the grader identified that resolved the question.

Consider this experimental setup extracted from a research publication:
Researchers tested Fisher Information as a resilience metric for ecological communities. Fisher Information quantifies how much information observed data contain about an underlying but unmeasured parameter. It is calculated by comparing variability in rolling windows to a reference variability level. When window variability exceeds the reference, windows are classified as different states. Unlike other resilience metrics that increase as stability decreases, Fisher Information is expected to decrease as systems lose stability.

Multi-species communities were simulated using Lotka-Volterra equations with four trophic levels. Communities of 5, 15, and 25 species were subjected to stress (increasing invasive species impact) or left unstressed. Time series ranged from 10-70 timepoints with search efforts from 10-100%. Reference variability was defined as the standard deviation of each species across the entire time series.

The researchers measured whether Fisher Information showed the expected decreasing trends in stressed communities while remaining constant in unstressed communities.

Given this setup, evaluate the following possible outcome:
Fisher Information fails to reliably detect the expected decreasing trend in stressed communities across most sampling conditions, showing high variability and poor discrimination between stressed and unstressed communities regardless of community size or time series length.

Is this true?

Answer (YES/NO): NO